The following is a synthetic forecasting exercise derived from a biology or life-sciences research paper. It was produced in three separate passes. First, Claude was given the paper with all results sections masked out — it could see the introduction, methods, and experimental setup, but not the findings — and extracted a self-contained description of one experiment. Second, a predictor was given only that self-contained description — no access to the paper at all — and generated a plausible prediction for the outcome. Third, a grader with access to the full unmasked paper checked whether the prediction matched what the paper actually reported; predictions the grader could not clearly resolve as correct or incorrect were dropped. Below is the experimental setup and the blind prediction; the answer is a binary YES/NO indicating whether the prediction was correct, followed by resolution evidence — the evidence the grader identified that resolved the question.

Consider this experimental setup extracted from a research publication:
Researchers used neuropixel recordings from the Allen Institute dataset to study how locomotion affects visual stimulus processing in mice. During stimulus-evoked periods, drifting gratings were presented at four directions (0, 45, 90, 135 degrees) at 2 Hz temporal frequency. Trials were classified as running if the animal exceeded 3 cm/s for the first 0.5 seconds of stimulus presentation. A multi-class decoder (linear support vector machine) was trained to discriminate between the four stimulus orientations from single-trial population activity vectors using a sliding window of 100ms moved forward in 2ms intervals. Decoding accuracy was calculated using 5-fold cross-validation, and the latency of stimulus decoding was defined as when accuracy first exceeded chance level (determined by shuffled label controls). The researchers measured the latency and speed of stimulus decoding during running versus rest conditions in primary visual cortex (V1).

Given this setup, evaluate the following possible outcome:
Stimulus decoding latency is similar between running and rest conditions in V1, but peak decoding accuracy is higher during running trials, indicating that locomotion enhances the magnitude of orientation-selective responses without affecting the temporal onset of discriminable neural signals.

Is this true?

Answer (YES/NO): NO